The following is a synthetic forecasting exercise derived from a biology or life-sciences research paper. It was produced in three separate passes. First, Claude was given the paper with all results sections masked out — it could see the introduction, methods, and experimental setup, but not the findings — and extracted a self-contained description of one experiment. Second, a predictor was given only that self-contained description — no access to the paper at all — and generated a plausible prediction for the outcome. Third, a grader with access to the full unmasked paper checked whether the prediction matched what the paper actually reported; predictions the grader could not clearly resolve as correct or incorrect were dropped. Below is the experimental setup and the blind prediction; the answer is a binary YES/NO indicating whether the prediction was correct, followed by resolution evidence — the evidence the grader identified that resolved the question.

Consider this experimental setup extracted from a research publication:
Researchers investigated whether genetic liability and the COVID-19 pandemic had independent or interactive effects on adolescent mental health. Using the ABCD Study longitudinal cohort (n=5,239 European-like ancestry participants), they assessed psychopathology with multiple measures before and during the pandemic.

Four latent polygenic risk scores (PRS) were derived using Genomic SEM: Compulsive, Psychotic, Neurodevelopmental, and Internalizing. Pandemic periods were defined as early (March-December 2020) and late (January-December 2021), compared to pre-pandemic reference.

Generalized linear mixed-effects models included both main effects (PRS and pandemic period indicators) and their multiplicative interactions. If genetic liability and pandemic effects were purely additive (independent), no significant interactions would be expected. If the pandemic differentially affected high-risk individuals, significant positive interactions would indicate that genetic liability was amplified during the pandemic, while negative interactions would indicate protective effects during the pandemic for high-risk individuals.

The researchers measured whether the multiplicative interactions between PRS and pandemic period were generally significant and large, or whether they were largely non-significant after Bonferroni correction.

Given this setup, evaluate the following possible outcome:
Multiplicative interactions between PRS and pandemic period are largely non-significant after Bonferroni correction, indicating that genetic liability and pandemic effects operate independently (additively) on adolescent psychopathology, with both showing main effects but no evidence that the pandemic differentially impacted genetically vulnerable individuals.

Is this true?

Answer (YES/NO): YES